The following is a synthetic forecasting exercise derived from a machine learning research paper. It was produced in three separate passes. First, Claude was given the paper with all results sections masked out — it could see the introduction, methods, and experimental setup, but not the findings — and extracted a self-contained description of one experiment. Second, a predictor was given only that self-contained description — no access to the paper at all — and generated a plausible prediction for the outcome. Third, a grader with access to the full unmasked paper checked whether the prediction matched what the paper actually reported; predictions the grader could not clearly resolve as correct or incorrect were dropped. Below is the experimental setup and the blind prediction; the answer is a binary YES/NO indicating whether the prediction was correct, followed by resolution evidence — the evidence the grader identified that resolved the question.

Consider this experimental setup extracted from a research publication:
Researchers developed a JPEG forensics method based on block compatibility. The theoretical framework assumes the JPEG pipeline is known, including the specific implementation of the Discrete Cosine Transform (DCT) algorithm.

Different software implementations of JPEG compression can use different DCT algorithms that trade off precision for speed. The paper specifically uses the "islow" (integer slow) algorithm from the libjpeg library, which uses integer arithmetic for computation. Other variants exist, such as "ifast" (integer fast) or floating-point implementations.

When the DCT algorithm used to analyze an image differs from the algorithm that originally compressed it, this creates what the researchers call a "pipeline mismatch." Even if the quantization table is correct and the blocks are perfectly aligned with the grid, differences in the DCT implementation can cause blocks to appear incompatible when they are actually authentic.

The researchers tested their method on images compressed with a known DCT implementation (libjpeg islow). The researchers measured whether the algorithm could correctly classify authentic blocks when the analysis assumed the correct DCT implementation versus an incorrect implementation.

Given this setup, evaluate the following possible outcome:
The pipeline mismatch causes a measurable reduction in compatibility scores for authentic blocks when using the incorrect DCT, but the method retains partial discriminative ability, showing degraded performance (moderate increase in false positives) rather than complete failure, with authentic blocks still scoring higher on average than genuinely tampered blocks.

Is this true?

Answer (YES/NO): NO